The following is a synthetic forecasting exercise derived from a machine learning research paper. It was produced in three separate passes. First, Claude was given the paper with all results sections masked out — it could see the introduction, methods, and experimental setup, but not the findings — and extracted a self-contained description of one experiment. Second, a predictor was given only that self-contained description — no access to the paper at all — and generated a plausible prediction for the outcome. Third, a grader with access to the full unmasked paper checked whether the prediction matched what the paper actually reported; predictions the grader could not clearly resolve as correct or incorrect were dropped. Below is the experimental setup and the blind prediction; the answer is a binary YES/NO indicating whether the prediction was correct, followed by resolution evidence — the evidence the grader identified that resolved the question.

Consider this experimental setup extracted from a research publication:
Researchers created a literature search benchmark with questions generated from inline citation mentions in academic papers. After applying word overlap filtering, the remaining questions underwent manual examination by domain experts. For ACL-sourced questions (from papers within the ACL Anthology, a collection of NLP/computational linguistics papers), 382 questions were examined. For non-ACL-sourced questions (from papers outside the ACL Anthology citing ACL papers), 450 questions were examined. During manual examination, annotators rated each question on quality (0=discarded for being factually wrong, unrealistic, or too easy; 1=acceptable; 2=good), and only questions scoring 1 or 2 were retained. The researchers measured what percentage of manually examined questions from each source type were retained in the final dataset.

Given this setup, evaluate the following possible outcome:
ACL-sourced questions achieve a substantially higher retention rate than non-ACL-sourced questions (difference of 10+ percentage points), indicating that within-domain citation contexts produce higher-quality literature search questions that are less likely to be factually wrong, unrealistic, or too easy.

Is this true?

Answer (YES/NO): NO